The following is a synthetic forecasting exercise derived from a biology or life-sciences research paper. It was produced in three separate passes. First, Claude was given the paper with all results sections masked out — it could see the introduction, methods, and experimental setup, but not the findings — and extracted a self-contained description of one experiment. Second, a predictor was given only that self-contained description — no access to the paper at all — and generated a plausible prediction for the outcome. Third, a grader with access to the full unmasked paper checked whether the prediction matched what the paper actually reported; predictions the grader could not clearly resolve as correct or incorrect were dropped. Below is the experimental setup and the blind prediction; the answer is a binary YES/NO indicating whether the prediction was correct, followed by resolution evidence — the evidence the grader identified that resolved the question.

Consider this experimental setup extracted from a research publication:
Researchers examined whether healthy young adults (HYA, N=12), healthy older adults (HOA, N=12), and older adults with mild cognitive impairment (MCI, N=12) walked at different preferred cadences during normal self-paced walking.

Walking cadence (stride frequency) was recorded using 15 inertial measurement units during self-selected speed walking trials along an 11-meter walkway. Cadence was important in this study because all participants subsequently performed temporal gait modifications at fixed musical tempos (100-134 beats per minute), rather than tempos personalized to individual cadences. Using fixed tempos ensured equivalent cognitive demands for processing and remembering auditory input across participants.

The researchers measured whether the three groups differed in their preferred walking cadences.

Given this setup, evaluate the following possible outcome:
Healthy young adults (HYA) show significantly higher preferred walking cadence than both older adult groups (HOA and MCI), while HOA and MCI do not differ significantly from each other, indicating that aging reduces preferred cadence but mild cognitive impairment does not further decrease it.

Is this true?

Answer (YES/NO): NO